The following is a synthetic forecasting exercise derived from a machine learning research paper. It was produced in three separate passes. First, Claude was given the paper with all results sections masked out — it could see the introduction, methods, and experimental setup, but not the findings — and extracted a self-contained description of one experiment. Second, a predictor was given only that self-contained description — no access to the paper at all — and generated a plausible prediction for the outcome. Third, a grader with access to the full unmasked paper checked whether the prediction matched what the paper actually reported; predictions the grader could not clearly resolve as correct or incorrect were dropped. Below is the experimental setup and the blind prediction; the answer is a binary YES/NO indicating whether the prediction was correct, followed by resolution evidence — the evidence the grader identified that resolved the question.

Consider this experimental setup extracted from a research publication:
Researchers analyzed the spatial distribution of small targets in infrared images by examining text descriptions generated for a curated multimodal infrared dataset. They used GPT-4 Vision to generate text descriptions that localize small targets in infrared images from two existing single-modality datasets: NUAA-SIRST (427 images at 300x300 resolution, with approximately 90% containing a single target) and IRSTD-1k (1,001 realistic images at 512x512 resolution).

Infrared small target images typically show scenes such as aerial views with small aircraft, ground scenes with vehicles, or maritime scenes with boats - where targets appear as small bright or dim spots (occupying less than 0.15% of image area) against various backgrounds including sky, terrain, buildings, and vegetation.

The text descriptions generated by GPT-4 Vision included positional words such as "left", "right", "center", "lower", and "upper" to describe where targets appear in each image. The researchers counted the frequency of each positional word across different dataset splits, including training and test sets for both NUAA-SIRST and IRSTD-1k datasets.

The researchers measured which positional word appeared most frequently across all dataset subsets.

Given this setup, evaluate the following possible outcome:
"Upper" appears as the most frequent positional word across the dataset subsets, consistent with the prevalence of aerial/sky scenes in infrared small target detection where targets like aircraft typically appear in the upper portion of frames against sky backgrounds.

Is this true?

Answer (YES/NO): NO